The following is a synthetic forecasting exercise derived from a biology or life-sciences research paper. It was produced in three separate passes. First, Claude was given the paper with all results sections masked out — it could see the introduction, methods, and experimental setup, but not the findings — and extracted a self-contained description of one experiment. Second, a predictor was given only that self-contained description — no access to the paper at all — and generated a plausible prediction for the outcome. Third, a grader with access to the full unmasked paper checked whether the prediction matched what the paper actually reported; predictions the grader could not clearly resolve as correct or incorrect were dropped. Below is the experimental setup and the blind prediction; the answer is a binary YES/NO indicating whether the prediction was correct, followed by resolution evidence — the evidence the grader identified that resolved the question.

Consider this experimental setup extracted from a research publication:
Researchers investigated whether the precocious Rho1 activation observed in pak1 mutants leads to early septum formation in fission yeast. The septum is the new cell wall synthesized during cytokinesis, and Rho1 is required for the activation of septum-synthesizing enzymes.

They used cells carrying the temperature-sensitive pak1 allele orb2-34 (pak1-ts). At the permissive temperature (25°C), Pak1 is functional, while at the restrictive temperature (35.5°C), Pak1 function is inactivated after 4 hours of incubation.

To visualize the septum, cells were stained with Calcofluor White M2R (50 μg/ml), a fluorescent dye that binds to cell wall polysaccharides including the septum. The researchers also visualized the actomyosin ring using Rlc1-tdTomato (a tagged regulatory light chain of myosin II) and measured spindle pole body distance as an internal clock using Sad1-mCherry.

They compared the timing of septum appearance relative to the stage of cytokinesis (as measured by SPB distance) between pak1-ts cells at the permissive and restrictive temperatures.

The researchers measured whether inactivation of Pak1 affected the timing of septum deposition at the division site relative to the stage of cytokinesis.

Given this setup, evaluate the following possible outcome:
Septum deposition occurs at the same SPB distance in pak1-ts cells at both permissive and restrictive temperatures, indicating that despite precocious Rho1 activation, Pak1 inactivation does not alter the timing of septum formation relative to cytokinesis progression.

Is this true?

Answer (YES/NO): NO